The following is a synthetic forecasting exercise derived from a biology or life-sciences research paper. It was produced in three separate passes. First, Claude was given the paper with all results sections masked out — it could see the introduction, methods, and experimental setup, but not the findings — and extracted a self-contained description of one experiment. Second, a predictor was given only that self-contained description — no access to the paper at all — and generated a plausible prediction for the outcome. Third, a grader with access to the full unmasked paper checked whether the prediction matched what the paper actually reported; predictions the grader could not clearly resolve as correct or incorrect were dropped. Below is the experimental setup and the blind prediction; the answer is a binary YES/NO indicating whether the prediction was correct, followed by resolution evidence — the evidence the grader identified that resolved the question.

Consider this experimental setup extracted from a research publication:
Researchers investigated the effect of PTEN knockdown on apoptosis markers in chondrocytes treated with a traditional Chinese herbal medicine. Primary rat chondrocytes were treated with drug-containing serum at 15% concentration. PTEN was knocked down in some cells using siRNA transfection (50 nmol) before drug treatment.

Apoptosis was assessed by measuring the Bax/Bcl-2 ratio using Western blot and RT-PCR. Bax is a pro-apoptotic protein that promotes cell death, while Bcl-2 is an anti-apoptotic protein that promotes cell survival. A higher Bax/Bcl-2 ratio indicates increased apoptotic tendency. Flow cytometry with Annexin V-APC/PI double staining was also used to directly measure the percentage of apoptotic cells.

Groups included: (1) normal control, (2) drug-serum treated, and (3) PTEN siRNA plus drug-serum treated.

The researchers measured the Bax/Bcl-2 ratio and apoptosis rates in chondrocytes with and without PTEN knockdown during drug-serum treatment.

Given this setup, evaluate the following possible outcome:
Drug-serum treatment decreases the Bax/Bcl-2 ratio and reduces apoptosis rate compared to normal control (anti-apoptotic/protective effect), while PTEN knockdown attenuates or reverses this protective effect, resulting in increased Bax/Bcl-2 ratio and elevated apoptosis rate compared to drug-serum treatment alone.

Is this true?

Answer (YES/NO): YES